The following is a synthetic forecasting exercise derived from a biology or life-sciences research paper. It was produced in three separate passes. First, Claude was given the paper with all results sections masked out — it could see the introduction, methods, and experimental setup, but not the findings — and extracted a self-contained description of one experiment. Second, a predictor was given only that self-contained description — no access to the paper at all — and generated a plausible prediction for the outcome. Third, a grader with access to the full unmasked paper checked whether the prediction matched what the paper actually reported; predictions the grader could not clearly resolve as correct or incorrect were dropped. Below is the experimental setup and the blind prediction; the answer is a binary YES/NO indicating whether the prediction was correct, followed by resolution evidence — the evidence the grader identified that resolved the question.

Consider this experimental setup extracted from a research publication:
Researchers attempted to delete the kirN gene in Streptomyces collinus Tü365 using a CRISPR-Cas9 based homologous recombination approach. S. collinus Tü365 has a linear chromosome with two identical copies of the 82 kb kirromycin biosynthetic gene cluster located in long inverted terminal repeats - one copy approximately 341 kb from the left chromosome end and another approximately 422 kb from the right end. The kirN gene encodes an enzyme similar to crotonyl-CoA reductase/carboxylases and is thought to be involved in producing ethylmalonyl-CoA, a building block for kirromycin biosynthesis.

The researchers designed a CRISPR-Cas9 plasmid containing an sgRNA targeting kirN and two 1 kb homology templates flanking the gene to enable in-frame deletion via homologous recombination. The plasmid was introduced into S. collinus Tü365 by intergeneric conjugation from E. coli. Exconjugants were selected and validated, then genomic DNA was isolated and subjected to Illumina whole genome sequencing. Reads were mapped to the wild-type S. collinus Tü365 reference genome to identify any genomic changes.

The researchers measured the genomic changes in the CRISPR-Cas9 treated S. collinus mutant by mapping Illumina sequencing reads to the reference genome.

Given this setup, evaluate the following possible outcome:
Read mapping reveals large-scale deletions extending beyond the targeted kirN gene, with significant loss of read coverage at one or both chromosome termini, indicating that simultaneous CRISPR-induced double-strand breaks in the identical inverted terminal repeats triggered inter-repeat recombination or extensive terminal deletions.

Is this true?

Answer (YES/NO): YES